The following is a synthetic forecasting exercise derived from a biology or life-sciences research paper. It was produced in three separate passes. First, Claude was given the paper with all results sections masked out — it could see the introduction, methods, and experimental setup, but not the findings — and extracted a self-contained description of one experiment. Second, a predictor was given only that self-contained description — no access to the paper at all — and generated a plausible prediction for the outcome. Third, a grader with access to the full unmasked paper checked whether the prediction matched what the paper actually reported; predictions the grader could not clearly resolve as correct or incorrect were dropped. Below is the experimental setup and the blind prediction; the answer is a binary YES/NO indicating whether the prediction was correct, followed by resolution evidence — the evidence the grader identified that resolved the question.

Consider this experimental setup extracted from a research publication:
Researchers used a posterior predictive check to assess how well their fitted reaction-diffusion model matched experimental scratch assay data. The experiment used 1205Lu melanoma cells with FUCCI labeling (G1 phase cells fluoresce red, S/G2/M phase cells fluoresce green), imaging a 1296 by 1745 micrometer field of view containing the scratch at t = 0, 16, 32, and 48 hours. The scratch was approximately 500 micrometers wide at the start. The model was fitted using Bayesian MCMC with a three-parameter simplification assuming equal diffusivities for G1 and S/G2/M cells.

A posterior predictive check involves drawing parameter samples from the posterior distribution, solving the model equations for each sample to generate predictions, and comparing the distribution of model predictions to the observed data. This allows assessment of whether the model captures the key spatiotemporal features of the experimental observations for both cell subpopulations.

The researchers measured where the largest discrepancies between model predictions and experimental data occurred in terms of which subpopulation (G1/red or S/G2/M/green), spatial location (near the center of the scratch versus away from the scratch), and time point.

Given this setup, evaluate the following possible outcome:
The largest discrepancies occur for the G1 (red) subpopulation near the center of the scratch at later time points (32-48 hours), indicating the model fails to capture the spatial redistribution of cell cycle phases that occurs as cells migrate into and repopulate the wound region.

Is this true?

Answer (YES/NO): YES